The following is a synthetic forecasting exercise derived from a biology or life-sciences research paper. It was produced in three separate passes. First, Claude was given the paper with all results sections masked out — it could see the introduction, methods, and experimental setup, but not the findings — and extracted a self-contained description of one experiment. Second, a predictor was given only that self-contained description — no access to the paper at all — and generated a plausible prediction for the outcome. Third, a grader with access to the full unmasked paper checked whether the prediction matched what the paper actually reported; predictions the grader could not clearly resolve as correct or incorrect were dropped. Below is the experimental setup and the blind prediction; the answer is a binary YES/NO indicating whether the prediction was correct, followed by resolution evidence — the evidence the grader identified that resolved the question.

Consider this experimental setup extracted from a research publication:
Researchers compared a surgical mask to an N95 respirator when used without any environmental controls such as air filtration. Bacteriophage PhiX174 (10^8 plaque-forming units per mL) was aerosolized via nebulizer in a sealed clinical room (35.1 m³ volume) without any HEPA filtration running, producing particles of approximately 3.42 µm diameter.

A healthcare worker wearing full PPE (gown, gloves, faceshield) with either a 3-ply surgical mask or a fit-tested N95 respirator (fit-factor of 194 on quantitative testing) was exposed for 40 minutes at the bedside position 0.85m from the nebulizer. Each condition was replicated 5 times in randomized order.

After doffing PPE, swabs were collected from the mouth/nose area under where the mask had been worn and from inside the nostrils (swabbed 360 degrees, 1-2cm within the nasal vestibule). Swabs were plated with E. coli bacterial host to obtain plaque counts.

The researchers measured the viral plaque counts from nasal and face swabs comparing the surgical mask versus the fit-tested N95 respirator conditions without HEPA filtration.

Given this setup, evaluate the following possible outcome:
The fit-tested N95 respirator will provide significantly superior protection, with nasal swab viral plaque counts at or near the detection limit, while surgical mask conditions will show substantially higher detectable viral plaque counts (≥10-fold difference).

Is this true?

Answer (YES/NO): NO